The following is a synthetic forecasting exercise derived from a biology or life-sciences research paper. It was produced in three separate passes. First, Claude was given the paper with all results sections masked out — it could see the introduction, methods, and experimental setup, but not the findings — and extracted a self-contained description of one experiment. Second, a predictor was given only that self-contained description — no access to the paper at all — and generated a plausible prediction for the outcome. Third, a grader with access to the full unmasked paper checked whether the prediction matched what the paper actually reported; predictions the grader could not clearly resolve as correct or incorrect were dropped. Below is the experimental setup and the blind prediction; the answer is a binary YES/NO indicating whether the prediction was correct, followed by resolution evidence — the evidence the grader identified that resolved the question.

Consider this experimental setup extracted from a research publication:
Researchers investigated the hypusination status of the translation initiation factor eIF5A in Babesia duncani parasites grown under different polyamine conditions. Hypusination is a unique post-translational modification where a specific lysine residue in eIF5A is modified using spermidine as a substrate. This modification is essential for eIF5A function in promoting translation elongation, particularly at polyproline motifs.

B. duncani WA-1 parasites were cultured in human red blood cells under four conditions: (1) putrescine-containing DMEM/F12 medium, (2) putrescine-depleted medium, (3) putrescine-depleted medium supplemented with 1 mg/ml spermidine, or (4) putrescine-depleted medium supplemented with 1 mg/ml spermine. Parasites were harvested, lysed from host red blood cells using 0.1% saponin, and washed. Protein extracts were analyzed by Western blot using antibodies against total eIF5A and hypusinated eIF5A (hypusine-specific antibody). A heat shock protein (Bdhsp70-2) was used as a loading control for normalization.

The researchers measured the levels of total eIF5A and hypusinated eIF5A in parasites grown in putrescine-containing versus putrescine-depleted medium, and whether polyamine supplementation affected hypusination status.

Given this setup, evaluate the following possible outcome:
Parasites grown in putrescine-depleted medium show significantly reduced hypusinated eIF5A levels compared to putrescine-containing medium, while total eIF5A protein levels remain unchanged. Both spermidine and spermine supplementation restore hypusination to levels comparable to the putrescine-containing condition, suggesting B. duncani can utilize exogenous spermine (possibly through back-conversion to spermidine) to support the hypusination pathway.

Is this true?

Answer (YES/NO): YES